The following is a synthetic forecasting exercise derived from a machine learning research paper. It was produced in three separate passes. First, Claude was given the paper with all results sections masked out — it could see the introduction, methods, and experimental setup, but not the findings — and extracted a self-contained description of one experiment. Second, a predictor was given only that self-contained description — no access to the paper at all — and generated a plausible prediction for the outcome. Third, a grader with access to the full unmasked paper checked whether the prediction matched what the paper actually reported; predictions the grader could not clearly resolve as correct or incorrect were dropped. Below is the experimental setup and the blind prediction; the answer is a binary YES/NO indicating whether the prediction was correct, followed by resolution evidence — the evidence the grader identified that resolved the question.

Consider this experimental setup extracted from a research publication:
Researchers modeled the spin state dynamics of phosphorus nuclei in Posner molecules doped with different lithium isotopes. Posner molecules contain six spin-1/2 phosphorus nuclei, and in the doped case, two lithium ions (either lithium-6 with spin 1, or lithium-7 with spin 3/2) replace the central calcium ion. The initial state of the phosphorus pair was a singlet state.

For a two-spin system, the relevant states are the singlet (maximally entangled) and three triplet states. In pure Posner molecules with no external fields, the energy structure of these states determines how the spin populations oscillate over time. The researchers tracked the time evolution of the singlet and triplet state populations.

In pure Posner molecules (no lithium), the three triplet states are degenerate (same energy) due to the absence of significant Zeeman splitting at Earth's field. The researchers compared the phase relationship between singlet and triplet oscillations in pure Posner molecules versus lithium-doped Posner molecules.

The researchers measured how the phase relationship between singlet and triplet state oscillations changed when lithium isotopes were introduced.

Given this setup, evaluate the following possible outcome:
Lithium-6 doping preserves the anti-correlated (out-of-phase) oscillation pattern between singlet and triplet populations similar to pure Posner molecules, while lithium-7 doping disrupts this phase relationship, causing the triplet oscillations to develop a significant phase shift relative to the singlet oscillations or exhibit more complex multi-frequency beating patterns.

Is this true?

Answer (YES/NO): NO